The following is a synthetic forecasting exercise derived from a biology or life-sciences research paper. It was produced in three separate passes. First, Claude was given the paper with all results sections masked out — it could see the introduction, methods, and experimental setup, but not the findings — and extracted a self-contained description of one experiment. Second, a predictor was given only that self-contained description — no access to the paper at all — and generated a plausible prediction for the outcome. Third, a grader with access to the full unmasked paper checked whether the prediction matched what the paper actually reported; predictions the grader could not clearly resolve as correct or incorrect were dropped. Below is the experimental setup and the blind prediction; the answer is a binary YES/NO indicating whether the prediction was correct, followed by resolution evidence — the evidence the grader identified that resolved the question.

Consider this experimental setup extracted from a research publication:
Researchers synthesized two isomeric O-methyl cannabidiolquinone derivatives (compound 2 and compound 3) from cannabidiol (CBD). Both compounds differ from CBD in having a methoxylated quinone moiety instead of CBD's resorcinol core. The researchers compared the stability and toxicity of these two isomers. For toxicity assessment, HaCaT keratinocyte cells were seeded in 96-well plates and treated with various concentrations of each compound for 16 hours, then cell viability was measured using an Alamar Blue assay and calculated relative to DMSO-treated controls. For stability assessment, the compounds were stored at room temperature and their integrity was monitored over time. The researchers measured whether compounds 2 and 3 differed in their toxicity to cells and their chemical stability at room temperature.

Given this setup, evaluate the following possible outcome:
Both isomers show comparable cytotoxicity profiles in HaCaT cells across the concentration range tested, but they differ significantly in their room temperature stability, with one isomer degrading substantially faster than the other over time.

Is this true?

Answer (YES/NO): NO